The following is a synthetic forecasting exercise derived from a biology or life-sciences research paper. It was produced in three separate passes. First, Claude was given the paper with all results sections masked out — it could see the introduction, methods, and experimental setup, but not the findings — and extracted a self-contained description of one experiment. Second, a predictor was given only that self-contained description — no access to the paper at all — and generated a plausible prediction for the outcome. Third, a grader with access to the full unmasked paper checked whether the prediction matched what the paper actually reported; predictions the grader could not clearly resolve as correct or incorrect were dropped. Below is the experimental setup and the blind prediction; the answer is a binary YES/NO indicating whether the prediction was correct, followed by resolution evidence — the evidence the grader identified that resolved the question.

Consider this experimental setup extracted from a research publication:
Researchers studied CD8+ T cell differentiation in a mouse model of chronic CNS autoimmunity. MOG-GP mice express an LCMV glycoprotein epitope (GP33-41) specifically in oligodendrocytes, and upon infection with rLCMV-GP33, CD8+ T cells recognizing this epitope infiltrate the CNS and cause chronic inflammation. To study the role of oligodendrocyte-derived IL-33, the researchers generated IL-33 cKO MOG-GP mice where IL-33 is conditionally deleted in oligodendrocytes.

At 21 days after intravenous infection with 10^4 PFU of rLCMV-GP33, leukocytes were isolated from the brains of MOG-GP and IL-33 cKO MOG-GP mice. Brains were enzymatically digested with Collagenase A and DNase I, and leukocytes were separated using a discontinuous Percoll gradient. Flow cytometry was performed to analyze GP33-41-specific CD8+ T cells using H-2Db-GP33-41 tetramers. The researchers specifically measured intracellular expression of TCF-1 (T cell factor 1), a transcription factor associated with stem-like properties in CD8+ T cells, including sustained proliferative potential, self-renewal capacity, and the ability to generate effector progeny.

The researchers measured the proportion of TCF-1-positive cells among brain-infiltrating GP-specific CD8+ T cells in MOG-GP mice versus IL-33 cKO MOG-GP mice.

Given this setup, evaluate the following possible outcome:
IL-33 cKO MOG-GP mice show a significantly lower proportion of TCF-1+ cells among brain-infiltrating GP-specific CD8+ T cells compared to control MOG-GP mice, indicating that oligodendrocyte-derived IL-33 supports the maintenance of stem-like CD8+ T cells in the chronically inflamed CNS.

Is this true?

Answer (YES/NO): NO